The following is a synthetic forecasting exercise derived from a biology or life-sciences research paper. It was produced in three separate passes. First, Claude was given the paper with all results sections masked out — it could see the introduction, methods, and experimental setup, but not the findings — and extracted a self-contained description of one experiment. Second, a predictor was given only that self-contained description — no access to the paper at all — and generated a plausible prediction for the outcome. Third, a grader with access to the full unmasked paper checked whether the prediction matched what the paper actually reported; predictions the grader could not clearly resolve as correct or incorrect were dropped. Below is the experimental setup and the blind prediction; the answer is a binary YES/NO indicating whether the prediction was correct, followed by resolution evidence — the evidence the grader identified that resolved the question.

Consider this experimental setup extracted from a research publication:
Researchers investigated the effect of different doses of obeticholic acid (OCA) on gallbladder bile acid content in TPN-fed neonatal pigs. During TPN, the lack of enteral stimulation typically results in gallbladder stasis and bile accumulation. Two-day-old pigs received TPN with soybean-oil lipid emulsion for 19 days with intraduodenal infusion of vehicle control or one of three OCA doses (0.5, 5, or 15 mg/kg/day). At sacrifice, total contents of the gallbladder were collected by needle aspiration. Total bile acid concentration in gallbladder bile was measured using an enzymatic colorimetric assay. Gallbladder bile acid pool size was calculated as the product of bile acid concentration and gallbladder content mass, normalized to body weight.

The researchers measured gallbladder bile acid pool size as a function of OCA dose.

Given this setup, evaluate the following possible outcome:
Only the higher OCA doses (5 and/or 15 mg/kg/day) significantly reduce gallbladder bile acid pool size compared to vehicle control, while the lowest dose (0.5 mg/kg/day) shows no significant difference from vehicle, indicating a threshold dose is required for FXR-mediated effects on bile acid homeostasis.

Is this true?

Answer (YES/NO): NO